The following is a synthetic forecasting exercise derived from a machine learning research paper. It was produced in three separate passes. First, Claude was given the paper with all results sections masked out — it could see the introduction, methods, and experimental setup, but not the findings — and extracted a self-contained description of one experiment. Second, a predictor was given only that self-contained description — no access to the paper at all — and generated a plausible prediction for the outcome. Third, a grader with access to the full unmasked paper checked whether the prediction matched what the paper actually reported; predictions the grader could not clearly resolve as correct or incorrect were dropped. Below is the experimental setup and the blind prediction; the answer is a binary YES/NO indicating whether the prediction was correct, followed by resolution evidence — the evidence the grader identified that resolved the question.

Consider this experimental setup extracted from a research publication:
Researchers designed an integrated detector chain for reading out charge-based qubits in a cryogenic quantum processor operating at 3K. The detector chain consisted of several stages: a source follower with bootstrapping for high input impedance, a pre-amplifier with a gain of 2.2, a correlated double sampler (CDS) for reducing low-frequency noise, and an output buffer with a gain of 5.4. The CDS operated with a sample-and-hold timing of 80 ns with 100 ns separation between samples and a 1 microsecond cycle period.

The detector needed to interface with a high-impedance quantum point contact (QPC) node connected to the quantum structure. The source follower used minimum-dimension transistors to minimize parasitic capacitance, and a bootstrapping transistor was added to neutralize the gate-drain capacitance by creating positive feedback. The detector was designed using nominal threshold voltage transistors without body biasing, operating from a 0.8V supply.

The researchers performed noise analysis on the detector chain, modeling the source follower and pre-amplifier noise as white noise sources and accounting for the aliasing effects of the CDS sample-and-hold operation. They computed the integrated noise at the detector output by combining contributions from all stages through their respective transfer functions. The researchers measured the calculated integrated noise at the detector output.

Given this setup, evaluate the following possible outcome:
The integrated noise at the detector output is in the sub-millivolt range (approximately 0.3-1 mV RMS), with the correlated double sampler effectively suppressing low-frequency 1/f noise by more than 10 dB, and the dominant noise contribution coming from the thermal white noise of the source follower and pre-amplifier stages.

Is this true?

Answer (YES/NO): NO